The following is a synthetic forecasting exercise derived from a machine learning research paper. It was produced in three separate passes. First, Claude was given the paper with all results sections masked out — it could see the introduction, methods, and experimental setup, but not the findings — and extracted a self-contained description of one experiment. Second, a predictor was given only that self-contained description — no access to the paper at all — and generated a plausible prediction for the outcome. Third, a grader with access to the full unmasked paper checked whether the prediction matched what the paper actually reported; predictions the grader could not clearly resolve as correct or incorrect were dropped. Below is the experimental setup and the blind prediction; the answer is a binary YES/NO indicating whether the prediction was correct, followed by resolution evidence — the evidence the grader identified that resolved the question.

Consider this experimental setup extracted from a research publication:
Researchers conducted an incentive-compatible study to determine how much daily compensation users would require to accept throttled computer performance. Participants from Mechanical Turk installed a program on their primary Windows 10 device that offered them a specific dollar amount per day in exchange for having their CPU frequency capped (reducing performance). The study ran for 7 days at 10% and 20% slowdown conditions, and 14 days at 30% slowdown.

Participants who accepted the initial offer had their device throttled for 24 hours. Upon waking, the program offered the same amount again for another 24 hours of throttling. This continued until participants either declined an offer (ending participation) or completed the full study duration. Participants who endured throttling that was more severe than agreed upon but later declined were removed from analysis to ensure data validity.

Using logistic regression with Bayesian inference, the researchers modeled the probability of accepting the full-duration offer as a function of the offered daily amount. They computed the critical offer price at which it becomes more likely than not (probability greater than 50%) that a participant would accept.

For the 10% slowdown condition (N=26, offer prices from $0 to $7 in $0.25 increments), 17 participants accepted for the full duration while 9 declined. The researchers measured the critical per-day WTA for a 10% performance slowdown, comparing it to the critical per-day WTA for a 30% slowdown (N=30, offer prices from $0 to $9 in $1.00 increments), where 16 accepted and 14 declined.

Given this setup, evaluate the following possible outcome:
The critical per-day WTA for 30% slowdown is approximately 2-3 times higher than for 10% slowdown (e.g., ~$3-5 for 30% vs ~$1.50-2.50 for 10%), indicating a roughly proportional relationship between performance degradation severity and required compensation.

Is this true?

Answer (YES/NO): NO